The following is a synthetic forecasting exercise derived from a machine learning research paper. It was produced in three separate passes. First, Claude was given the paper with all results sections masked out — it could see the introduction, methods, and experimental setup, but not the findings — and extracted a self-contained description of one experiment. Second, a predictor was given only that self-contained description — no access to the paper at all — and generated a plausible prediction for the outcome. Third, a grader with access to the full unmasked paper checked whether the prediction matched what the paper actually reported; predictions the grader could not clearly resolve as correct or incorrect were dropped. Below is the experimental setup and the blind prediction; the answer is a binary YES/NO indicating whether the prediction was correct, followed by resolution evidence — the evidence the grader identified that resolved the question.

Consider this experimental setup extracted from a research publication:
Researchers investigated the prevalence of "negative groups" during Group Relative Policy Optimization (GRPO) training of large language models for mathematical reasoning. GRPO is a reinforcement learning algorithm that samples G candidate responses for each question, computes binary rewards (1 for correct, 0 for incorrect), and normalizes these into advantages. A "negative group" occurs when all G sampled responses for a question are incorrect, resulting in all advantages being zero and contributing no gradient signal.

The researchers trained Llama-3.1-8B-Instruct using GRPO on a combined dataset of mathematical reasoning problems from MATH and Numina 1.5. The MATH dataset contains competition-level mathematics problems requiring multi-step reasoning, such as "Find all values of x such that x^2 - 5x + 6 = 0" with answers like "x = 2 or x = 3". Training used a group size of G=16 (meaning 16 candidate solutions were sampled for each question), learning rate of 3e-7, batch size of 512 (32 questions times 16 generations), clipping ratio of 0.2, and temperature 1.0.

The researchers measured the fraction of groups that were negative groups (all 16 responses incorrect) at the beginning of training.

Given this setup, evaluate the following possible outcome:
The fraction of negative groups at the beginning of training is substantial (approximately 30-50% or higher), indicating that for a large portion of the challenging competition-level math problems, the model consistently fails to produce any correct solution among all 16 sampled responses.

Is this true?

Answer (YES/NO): YES